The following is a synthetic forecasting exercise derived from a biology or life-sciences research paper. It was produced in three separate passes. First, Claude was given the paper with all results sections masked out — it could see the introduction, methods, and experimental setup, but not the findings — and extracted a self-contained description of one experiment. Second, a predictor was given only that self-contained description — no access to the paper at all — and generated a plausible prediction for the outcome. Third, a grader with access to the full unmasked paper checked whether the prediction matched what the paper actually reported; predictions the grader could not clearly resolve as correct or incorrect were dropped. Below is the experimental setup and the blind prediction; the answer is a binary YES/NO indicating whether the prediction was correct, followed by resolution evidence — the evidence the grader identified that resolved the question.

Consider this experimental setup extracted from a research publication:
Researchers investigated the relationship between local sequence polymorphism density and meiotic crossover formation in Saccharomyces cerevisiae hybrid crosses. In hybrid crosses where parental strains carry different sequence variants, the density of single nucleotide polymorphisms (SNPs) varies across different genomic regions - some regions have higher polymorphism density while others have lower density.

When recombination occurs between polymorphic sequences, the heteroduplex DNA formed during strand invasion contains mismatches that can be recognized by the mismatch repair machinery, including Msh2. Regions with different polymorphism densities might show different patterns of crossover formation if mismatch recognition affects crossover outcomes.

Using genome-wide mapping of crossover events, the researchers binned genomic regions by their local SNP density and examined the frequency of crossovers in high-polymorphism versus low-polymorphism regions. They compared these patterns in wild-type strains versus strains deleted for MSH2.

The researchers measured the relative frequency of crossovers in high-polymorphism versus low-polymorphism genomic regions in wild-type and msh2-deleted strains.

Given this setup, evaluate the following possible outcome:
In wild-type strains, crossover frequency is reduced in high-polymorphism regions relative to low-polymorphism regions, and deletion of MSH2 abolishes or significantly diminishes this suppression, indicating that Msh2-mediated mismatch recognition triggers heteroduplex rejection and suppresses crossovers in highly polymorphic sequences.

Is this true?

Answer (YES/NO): YES